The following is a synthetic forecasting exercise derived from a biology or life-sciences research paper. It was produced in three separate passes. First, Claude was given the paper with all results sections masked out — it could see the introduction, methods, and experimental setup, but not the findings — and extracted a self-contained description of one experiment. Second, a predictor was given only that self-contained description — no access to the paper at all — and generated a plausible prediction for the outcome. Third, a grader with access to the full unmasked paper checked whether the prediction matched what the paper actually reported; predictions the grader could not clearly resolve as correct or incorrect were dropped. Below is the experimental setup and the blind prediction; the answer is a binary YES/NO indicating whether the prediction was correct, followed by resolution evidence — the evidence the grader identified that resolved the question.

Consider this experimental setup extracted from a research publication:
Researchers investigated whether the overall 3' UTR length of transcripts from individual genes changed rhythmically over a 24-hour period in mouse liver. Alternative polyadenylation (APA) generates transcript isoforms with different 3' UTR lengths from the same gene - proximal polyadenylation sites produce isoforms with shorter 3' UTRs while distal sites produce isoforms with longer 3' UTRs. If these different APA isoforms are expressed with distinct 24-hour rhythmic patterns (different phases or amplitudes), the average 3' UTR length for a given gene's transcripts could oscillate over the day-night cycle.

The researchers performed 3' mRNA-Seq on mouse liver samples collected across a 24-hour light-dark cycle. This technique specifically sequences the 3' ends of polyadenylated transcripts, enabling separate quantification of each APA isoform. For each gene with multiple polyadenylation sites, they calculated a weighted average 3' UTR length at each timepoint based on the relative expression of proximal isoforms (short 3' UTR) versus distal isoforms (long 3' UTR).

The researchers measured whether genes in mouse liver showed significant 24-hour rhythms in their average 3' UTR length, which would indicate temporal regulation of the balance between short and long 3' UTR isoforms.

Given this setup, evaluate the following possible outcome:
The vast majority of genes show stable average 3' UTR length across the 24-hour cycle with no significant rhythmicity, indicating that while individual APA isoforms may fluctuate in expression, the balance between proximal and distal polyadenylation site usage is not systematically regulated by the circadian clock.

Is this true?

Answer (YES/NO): NO